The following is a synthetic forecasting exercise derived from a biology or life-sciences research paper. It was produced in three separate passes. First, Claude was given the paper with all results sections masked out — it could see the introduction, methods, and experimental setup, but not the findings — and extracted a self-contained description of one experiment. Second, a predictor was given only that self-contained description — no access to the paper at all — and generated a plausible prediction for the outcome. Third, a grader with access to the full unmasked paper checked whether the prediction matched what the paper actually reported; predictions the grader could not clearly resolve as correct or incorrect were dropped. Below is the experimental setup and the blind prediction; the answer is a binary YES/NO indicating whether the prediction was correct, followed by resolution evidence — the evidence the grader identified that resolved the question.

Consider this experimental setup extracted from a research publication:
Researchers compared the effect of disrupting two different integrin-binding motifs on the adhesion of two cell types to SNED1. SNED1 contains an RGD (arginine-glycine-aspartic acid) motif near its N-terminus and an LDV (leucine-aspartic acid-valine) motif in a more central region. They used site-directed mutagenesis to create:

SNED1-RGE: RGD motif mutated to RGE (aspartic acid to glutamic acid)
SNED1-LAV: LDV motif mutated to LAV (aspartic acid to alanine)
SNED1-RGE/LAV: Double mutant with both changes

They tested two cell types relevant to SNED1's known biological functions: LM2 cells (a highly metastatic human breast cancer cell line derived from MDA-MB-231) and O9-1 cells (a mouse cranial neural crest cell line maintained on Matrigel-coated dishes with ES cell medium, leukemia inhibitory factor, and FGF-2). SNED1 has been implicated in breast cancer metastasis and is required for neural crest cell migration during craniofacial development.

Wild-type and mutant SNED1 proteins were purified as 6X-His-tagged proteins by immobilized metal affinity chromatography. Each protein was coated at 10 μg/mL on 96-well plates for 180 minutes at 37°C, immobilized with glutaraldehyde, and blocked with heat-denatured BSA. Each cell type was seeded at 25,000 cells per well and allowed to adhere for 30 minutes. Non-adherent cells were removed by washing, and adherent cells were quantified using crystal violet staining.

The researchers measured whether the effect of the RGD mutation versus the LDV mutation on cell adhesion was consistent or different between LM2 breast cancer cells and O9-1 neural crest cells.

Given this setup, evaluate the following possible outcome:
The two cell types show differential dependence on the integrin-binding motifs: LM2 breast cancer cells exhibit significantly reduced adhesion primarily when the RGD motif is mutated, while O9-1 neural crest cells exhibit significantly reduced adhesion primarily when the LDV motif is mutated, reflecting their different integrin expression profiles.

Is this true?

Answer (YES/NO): NO